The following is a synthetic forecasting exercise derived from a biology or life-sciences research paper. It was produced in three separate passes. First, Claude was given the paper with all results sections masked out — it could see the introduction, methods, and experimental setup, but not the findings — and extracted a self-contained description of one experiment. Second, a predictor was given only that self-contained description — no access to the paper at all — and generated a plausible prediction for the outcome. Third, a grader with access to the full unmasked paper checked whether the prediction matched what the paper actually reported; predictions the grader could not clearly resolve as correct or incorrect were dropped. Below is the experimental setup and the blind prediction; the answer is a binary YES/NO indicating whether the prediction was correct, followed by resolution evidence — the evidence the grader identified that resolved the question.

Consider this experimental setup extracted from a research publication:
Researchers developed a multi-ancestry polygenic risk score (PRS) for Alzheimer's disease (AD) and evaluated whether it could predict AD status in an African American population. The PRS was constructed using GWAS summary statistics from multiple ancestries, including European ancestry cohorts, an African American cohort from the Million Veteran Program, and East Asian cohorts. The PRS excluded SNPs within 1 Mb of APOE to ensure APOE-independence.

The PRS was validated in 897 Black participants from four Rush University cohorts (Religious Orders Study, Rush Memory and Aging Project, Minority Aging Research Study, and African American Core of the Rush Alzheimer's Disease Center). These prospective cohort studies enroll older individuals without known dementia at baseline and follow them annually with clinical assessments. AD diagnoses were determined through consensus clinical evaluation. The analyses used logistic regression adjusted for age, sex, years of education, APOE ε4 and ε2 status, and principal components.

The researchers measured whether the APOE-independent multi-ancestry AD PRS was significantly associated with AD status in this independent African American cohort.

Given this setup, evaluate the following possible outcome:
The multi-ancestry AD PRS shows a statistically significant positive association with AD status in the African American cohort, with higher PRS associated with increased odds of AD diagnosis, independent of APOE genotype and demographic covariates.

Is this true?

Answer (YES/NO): YES